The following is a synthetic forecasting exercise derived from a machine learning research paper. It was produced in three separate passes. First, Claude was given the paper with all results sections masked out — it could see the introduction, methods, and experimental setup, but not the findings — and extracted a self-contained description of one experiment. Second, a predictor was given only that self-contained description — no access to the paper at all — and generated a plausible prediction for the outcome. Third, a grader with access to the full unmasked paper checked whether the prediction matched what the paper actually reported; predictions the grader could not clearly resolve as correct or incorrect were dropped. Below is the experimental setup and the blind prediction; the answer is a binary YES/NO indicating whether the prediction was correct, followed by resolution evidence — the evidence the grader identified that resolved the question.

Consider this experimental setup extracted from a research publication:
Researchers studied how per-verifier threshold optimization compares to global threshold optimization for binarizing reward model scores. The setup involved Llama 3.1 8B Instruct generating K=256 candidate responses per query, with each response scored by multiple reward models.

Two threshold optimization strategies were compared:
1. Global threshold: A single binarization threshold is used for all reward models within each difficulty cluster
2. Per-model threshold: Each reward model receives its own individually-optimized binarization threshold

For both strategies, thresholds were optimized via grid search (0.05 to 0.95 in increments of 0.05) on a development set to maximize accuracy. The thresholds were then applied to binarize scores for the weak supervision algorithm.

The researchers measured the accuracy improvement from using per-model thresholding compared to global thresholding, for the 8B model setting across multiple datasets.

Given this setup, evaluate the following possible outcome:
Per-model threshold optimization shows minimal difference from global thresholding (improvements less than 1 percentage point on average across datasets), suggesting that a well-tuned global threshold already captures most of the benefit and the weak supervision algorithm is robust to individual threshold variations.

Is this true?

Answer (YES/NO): NO